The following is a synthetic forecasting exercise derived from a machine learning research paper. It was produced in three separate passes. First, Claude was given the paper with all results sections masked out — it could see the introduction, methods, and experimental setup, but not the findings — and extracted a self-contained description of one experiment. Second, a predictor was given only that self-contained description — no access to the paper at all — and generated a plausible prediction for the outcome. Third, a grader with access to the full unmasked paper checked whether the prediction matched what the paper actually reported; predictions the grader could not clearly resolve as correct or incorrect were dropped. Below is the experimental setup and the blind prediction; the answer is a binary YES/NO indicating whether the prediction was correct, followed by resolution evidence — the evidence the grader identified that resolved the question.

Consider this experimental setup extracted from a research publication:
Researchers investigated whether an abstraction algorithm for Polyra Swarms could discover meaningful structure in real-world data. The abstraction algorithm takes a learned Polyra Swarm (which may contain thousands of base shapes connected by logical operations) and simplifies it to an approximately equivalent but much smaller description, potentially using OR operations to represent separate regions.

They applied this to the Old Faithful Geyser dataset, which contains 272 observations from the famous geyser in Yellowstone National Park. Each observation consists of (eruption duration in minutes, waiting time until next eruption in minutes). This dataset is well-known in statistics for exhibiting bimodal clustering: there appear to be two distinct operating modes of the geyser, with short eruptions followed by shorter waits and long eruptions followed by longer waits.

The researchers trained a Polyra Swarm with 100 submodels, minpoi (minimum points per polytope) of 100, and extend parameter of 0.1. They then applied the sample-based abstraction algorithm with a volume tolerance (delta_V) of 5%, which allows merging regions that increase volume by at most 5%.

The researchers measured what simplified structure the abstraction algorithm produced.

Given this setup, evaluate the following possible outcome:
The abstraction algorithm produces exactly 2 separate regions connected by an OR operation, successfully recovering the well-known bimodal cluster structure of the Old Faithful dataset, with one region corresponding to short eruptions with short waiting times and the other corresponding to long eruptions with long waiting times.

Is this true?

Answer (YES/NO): YES